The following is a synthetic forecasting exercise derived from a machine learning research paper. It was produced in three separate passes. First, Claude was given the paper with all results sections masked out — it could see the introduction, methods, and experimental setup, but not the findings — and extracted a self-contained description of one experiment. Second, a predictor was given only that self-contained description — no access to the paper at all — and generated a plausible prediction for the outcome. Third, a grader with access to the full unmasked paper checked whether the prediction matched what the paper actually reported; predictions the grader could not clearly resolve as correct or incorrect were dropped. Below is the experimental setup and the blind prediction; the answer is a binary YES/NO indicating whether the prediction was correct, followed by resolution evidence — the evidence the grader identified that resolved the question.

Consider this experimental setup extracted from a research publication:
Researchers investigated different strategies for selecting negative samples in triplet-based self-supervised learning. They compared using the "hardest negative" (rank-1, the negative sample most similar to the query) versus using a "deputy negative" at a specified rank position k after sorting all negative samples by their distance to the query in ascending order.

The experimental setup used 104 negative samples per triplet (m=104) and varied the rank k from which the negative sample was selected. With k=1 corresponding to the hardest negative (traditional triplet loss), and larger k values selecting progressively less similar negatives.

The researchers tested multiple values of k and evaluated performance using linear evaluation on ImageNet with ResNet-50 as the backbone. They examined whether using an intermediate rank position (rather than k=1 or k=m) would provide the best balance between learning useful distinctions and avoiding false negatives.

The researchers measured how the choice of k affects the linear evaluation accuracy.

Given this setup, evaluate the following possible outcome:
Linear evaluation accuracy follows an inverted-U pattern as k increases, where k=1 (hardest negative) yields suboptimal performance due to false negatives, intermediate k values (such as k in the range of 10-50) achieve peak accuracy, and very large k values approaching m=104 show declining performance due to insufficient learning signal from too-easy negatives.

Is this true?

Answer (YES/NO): NO